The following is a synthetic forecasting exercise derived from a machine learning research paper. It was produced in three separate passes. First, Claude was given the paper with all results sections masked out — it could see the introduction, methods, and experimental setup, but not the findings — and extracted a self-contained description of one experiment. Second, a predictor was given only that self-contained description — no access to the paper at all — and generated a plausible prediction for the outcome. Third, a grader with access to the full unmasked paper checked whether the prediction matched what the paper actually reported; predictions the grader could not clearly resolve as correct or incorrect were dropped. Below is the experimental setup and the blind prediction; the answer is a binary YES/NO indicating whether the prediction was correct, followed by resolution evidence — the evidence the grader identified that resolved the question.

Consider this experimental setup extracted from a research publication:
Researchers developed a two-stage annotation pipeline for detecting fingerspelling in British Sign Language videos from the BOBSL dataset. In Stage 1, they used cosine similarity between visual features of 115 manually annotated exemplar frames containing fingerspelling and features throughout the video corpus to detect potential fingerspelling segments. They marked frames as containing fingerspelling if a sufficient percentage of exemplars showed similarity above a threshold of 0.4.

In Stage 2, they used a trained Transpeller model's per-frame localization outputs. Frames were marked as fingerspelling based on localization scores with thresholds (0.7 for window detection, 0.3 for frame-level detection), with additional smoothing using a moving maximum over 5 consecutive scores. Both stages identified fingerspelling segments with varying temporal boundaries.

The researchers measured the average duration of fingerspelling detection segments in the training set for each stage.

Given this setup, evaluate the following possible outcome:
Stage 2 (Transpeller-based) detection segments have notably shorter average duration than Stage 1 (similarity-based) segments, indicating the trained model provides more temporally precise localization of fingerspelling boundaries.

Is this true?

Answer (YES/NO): NO